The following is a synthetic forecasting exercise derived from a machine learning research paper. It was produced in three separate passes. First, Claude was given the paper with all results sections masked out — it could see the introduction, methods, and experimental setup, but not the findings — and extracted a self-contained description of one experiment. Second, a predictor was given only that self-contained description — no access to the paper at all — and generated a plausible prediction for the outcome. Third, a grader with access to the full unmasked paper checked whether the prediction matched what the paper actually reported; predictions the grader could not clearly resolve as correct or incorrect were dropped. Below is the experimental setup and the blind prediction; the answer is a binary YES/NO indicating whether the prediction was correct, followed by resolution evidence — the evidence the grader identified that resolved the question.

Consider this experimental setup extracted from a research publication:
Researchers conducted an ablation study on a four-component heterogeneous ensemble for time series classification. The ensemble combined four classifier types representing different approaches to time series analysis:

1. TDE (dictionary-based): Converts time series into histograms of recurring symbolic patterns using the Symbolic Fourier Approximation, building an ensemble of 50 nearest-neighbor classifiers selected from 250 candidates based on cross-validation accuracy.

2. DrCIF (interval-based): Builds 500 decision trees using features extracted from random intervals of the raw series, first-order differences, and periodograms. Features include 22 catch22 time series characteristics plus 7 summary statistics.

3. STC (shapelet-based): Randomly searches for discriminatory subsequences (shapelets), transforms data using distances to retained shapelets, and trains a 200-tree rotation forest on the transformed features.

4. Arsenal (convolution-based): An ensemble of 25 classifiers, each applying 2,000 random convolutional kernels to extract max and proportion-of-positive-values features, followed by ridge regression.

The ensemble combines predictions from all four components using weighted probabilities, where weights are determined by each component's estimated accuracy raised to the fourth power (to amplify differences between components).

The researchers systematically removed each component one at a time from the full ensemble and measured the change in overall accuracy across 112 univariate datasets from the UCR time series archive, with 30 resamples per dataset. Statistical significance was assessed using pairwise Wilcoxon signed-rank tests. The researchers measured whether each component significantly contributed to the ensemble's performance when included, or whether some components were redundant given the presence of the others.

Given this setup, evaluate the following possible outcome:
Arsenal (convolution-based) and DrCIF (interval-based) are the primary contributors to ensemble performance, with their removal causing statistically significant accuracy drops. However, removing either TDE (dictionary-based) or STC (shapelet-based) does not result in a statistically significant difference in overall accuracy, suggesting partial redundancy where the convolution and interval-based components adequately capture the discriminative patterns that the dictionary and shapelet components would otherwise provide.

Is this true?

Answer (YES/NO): NO